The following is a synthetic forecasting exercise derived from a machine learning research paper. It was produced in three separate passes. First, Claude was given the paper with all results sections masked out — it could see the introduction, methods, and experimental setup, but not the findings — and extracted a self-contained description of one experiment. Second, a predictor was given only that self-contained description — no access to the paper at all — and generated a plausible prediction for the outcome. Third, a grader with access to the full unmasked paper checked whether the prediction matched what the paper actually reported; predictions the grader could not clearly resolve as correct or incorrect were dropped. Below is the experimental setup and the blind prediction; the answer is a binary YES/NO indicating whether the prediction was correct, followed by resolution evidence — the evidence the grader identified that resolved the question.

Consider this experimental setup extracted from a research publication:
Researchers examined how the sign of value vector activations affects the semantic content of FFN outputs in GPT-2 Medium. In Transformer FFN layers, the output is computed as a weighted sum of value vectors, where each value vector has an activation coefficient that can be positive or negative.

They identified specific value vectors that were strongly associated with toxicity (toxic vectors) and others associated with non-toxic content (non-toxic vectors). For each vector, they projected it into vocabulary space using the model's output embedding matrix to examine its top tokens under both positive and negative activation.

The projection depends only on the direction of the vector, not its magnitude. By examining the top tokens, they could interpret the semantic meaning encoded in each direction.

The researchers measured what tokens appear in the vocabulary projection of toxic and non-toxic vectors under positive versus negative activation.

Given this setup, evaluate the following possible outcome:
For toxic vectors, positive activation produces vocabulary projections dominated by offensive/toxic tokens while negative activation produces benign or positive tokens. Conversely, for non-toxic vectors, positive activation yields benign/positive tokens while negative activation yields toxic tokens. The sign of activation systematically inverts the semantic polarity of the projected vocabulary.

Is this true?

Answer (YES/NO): YES